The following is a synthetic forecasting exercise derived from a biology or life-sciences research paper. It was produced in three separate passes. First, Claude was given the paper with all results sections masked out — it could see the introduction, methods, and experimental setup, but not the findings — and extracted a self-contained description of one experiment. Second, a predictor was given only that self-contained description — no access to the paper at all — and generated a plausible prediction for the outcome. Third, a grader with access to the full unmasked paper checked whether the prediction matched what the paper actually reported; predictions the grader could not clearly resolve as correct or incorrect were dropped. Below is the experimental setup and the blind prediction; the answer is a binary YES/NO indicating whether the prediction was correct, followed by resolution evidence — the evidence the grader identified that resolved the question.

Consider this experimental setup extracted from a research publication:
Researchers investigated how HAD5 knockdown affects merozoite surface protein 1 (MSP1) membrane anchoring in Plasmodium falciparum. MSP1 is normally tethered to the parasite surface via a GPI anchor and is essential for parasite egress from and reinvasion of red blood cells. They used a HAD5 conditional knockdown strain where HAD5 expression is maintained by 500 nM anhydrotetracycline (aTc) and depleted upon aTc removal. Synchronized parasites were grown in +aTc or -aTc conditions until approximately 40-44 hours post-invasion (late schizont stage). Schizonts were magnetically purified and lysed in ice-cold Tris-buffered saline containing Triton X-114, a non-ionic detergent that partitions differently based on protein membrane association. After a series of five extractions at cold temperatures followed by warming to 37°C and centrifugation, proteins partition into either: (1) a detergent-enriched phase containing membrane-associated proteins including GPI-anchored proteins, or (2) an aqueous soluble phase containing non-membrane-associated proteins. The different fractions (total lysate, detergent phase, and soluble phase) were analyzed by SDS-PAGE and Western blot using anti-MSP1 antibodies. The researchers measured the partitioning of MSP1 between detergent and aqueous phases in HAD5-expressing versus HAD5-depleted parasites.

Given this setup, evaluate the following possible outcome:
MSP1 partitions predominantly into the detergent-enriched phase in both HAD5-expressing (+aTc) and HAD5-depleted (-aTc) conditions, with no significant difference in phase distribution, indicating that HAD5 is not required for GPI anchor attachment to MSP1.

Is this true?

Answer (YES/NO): NO